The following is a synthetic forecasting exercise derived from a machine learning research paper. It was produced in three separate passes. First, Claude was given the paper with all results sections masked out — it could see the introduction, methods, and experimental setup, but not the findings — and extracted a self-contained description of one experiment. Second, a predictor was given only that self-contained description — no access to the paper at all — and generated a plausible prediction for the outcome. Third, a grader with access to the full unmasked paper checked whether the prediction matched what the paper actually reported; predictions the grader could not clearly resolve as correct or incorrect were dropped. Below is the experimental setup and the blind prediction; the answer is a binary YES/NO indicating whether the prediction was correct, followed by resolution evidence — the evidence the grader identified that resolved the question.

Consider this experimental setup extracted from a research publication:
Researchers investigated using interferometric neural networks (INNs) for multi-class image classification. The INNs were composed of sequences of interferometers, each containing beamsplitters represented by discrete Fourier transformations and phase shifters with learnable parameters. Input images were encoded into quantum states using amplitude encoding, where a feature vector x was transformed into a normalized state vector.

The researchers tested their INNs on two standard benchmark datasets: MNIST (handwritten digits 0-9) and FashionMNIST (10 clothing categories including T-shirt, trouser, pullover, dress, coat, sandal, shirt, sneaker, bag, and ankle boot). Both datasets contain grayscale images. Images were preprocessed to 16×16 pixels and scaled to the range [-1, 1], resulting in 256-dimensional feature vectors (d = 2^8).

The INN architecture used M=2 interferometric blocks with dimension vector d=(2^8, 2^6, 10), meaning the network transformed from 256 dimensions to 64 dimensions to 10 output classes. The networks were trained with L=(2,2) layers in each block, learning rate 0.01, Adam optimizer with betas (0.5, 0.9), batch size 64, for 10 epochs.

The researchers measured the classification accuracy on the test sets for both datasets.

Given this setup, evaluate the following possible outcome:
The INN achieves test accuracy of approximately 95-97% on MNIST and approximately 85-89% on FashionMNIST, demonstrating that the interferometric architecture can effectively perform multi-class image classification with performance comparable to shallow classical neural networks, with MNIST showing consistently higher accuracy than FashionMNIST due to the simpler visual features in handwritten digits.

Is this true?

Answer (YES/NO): NO